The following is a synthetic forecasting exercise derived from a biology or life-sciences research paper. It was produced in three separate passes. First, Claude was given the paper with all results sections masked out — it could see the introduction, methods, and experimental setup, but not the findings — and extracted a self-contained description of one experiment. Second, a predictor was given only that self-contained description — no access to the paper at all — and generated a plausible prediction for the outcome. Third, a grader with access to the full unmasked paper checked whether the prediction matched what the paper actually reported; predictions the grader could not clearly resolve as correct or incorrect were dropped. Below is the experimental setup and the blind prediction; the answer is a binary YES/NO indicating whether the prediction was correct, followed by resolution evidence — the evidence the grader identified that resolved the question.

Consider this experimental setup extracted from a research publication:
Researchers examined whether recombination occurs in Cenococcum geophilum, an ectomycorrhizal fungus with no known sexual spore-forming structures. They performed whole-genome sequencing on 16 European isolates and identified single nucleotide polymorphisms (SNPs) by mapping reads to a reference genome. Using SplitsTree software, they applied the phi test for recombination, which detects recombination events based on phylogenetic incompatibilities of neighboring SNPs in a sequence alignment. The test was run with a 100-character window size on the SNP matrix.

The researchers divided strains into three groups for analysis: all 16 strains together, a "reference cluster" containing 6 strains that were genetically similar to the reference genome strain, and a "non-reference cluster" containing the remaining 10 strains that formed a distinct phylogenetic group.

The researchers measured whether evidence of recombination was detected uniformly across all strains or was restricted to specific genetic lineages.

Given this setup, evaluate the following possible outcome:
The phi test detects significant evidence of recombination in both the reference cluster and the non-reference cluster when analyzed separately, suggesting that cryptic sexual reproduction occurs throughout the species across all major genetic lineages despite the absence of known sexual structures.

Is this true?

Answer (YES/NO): NO